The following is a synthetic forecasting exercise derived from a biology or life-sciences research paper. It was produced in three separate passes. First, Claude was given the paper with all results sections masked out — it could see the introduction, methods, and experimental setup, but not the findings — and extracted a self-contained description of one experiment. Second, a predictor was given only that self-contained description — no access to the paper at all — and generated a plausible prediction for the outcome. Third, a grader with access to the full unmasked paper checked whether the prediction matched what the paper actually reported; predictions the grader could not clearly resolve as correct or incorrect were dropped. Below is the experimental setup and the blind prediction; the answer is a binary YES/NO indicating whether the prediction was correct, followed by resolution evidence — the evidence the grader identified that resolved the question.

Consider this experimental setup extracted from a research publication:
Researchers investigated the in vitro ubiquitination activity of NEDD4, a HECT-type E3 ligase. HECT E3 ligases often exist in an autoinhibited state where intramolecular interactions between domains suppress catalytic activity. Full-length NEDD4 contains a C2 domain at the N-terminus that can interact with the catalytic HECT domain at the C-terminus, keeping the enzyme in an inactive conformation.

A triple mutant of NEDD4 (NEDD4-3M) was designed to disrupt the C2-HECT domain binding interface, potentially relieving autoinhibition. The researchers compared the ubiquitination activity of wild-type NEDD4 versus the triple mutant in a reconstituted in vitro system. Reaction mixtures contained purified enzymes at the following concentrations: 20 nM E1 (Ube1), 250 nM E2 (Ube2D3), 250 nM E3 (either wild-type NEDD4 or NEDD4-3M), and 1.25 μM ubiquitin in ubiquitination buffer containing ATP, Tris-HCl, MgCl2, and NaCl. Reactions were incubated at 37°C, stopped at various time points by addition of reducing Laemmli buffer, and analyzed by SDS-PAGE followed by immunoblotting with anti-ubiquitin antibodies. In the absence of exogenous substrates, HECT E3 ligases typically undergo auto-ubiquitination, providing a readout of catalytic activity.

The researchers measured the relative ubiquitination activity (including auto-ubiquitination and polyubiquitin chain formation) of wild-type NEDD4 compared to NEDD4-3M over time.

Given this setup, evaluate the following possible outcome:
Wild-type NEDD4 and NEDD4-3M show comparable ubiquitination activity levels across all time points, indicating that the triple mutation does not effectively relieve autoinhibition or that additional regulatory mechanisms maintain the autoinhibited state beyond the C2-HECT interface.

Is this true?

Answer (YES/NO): NO